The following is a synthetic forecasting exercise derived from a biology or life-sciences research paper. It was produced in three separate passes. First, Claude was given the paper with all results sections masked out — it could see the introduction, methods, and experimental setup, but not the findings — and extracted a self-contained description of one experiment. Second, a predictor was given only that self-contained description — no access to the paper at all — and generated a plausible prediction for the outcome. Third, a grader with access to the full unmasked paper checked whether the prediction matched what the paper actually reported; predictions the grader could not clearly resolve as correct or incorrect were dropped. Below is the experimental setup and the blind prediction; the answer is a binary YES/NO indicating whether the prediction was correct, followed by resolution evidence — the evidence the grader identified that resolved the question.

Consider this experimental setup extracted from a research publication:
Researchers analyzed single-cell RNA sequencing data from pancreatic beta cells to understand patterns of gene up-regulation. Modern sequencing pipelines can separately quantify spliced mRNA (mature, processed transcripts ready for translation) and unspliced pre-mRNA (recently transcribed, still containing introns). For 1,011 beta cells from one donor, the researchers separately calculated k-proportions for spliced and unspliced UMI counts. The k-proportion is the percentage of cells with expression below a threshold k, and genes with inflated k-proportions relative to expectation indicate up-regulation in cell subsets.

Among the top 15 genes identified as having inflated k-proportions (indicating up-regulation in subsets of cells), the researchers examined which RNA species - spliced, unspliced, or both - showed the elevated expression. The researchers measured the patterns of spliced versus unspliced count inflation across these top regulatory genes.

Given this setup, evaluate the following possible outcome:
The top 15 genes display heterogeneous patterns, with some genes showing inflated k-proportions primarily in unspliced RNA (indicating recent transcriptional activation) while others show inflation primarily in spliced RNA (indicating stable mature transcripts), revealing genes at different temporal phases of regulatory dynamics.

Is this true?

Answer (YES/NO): YES